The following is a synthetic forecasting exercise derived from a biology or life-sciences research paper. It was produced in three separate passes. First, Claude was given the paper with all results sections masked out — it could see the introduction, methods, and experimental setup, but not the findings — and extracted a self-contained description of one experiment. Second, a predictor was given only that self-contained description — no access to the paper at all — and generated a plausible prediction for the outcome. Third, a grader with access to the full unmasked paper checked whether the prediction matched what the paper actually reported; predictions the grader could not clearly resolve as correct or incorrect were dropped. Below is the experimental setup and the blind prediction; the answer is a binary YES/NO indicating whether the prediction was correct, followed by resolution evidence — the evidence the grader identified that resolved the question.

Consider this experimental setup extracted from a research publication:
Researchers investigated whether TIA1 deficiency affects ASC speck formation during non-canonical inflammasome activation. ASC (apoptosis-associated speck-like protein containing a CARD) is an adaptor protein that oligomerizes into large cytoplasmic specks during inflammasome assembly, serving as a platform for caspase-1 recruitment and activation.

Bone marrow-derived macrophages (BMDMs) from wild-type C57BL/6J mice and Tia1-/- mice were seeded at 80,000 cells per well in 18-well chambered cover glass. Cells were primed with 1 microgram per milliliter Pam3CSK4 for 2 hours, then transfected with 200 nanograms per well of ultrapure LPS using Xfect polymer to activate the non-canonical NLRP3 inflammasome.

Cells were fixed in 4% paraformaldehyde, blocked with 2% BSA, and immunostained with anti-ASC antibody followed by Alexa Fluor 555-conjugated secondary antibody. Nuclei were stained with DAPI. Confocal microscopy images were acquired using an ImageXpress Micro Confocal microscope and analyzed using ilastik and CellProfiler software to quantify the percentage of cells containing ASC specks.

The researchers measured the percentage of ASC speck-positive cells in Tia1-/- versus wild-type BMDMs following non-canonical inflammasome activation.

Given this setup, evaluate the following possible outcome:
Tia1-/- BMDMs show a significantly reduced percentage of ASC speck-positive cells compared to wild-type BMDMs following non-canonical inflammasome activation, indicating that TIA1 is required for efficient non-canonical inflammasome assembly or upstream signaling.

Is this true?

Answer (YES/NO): NO